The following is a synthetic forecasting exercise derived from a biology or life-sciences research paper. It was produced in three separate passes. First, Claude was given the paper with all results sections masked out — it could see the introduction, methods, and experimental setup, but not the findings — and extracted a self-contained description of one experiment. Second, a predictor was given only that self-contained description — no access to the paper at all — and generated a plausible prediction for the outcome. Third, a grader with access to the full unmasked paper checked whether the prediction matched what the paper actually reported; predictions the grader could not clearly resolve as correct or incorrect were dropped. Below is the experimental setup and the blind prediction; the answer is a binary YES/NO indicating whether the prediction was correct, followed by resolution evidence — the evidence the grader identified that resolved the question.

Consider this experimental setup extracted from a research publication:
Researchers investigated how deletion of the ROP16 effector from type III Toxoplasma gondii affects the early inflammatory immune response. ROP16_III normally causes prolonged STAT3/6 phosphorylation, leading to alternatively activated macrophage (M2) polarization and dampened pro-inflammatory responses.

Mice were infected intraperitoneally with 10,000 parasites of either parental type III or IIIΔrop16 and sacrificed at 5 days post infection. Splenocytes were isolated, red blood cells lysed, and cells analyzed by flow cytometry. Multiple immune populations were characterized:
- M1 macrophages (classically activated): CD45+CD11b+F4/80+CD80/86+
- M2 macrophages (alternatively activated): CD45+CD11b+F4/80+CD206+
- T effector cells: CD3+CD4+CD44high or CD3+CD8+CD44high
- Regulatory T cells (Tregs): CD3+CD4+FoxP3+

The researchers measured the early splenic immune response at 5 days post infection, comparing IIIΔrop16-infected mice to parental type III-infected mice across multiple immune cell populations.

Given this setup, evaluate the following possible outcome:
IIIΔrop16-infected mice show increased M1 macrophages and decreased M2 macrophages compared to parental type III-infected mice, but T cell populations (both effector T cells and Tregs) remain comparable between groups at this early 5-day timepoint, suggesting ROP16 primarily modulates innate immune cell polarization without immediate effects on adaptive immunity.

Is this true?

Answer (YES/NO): NO